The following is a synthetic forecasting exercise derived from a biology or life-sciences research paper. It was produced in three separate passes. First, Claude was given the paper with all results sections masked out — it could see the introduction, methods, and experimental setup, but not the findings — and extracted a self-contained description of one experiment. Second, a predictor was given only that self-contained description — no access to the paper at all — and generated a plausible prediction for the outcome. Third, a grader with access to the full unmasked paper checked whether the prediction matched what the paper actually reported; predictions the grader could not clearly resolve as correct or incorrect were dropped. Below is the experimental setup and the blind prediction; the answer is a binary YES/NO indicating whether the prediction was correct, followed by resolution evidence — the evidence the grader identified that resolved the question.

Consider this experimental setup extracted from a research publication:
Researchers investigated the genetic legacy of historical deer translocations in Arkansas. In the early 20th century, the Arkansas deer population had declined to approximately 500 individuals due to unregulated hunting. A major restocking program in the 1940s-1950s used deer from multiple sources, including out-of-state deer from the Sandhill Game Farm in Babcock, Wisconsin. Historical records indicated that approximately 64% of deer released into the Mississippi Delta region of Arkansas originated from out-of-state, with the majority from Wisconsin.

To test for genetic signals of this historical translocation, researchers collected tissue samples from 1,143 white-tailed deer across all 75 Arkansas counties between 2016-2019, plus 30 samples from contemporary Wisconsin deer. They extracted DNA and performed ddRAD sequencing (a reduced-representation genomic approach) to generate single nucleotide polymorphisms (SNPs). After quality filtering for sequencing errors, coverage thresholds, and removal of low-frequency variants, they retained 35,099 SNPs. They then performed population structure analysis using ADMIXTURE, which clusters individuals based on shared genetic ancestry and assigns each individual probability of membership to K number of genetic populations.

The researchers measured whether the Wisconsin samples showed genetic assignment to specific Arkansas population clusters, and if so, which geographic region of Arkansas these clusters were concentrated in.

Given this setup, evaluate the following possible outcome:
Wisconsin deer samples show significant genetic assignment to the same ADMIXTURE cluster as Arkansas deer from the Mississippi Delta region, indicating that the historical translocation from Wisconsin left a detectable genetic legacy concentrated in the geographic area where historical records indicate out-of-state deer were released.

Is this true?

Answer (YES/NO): YES